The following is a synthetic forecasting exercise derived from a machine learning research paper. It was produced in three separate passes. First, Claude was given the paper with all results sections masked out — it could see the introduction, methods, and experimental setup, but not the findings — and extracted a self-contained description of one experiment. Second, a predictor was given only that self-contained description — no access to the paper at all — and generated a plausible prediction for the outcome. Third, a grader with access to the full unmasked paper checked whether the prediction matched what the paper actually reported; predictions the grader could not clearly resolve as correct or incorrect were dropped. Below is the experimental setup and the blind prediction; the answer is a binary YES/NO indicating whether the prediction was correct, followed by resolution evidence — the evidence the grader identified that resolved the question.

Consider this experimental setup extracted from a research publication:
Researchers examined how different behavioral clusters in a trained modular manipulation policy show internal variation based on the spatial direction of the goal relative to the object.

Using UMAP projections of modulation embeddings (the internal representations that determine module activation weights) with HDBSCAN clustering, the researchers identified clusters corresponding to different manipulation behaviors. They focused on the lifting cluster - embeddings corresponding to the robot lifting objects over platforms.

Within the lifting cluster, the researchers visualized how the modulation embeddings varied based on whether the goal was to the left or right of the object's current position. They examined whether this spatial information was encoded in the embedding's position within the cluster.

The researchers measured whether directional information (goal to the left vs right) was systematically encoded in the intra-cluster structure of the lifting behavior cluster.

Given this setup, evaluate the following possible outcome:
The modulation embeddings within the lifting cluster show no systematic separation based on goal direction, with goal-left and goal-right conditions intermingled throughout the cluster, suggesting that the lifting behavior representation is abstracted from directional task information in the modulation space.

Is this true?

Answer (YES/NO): NO